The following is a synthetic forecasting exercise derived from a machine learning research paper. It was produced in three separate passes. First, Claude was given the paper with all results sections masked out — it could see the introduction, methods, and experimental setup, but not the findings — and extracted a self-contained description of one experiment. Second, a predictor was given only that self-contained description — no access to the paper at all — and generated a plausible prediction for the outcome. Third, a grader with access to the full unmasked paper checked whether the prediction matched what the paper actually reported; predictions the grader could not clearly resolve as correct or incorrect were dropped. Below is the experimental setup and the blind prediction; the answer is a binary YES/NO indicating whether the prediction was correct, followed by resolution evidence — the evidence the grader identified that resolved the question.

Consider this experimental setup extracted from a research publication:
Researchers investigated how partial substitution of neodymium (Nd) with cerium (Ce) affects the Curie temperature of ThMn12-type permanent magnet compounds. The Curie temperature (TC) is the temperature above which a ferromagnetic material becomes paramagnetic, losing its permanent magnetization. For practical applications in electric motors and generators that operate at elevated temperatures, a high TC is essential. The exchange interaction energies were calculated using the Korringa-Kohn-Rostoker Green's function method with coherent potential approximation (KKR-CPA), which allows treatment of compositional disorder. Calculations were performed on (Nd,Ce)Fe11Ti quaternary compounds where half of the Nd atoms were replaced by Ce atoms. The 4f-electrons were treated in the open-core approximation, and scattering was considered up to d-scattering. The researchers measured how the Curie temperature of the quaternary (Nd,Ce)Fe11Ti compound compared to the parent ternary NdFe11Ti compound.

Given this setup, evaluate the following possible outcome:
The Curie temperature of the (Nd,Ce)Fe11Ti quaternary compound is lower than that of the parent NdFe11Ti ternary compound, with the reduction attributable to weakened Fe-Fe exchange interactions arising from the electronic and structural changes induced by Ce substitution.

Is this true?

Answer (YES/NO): NO